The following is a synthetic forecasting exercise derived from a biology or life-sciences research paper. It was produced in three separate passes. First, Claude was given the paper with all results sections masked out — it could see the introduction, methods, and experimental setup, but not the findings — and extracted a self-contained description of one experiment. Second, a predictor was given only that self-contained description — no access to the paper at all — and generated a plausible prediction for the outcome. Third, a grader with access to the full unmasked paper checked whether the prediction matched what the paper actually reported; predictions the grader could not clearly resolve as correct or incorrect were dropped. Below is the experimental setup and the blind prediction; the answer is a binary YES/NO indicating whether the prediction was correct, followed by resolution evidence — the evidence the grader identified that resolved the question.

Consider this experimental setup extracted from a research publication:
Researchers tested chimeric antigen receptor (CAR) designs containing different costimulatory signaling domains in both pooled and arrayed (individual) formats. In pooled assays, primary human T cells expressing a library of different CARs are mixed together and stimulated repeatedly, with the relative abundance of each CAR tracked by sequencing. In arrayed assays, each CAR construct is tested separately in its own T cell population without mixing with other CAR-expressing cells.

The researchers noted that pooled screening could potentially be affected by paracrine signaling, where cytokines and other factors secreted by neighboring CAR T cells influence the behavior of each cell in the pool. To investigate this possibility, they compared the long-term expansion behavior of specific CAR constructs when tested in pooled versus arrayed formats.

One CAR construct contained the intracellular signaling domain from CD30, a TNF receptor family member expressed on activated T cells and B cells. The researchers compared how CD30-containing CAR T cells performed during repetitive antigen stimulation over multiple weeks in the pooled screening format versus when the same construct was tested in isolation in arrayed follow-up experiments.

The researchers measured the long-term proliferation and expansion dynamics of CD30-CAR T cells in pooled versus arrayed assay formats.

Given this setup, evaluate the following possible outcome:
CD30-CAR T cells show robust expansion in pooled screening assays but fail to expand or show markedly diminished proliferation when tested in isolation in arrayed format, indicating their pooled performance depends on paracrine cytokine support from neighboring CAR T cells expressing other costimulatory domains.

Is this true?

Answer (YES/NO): YES